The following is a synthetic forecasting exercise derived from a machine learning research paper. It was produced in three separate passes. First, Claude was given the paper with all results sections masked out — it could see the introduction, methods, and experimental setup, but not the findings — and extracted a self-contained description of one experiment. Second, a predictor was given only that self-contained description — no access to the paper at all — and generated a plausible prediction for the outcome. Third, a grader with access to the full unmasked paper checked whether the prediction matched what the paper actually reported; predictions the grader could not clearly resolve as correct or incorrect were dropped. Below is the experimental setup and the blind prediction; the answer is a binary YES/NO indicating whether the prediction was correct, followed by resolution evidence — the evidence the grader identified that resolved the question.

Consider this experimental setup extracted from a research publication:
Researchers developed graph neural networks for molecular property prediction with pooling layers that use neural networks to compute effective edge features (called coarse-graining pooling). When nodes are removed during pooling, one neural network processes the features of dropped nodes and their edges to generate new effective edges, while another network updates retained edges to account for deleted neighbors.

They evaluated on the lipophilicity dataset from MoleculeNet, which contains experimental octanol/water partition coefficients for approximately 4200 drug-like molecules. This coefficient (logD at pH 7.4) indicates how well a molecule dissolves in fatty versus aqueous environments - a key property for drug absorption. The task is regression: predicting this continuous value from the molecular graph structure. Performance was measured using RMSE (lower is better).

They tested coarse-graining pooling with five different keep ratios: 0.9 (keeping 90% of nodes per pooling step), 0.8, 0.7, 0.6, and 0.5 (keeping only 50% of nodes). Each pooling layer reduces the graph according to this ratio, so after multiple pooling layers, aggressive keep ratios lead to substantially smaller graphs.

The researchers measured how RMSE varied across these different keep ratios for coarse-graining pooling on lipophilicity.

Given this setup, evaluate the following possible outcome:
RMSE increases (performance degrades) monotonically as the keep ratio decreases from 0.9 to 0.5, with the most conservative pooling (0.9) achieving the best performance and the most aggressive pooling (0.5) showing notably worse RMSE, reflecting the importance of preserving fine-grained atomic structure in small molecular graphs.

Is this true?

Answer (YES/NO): NO